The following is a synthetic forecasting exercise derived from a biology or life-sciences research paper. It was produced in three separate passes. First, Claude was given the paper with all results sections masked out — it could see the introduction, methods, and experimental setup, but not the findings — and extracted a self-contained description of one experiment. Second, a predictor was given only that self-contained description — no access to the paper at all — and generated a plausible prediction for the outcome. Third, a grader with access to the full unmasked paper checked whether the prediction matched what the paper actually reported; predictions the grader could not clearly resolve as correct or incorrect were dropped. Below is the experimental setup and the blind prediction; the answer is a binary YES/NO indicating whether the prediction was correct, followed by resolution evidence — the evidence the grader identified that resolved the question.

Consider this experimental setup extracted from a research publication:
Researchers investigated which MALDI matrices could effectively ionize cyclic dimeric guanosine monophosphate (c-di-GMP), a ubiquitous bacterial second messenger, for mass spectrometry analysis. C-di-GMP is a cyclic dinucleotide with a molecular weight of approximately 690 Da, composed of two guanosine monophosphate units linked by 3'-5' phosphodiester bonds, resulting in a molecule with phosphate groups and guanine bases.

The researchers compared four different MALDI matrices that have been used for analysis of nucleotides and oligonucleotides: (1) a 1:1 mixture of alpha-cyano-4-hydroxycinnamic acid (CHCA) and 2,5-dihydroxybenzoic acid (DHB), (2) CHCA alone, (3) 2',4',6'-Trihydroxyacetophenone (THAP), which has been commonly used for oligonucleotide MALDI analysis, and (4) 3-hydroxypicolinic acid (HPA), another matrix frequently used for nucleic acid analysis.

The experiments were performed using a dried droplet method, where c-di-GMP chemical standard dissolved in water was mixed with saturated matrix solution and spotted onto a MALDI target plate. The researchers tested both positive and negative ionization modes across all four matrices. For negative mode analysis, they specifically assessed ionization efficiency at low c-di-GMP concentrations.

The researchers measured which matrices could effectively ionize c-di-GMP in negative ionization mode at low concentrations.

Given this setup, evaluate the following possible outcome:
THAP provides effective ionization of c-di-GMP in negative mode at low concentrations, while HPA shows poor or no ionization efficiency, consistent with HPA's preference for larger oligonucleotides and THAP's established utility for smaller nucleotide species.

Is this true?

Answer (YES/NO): NO